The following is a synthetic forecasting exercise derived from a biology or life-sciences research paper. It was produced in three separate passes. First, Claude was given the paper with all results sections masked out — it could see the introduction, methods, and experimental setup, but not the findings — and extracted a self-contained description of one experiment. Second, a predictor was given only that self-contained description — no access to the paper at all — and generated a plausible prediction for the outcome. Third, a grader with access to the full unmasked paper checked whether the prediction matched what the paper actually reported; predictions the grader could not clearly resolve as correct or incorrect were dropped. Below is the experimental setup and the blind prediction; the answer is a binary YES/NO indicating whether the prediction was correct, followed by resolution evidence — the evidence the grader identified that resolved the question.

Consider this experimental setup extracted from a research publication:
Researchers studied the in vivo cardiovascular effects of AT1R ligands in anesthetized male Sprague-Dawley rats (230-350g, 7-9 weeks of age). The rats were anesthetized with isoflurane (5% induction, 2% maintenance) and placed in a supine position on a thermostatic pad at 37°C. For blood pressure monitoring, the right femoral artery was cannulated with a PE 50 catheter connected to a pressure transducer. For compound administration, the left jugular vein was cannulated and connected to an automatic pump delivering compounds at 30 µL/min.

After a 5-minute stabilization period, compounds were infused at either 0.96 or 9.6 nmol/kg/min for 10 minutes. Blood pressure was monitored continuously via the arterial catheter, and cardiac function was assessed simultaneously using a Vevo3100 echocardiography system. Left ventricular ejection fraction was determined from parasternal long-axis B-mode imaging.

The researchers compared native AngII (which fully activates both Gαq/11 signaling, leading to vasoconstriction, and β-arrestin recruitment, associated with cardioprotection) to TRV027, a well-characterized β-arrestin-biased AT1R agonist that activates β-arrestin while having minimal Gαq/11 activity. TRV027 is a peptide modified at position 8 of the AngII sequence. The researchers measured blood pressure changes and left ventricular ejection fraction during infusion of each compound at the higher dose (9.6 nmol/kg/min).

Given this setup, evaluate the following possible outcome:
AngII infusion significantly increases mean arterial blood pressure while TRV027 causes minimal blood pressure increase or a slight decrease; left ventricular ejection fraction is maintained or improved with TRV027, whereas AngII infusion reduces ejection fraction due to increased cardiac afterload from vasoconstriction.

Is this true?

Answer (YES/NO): NO